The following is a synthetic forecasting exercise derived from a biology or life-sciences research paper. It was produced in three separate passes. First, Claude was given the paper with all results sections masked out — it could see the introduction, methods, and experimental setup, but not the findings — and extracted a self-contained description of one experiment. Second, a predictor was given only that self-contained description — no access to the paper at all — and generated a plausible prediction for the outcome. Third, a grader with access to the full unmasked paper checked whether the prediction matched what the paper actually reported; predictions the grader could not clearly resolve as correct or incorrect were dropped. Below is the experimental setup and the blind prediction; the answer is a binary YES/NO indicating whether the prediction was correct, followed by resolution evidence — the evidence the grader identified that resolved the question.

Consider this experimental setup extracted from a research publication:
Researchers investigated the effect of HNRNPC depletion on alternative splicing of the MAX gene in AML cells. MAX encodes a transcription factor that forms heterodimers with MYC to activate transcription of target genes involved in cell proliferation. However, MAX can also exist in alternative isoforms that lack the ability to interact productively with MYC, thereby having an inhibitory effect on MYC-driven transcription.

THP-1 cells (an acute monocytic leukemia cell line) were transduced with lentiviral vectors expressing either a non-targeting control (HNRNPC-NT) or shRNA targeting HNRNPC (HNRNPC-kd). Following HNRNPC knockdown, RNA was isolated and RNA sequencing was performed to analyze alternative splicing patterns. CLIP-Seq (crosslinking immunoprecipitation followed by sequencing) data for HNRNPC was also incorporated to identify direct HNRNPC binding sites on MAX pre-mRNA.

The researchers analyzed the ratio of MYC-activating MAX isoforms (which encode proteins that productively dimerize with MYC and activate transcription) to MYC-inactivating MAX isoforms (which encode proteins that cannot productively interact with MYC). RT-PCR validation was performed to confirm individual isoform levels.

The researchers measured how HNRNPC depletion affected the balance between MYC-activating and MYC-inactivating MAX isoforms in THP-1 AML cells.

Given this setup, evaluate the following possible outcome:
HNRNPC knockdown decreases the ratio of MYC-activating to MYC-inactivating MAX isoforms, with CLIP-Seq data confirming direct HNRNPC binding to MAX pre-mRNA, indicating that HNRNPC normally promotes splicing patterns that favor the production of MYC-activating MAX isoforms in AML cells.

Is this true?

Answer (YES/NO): YES